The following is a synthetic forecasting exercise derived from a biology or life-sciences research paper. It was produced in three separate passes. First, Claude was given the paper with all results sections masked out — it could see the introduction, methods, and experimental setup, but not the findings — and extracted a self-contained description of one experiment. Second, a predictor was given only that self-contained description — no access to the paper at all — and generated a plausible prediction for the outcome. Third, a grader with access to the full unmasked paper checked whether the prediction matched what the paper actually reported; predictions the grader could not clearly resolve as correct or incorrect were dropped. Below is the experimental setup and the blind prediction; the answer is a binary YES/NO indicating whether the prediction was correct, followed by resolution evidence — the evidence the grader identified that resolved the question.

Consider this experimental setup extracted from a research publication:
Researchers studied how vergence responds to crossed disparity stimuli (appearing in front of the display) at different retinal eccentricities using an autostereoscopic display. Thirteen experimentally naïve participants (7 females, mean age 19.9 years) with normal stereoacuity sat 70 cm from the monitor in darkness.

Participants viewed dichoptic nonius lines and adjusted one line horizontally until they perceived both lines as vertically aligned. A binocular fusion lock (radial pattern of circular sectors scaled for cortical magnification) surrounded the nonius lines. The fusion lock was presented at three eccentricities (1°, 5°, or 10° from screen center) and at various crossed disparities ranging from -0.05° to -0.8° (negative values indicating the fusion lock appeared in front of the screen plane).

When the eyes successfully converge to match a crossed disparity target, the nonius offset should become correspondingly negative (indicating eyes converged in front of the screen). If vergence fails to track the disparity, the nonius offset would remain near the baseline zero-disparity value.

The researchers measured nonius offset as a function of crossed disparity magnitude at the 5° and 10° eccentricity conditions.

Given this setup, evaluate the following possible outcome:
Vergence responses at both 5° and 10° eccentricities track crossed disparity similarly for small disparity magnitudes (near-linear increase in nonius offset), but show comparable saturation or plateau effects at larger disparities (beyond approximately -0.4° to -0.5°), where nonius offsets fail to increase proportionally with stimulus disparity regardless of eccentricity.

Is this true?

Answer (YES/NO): NO